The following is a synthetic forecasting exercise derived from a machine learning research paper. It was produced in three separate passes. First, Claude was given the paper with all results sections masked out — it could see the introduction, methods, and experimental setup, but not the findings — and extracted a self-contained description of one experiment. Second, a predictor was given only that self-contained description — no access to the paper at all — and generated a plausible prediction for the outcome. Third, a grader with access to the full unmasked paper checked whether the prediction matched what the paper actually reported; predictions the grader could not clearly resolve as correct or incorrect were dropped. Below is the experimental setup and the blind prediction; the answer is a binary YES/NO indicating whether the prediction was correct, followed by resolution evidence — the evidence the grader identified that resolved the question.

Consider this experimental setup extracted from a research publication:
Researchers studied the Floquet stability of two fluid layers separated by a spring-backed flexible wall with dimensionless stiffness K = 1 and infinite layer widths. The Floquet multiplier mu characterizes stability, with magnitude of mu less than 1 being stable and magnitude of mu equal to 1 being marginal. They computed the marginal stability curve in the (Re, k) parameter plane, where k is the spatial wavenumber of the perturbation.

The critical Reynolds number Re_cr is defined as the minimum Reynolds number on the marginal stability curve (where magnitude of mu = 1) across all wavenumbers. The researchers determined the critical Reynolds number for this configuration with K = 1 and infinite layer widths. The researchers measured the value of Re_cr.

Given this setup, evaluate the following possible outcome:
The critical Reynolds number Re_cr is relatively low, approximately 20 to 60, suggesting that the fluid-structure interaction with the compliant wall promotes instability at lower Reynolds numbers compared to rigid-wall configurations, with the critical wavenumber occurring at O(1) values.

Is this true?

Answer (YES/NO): YES